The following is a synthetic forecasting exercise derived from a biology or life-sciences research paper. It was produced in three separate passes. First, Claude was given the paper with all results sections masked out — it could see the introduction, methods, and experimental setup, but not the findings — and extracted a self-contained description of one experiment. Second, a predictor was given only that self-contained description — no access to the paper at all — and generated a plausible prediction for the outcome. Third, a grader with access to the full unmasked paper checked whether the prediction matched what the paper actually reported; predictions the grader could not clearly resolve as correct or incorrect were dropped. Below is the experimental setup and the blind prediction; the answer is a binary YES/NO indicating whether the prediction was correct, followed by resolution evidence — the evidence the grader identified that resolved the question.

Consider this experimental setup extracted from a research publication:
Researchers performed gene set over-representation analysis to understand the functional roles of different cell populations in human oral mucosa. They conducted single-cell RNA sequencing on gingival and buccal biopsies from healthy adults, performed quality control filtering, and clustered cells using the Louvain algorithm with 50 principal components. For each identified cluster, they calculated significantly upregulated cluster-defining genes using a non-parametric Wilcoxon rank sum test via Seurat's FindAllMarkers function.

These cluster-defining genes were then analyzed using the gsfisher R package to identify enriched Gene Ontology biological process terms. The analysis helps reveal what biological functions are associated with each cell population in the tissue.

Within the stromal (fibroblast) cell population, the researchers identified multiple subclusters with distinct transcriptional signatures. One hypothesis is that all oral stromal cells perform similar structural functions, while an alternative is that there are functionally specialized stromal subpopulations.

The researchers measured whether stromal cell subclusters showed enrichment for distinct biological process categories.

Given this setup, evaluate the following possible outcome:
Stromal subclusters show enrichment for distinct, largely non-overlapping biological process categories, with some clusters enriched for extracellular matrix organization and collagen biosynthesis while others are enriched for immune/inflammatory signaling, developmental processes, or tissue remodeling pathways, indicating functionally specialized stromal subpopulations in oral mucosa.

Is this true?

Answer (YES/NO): YES